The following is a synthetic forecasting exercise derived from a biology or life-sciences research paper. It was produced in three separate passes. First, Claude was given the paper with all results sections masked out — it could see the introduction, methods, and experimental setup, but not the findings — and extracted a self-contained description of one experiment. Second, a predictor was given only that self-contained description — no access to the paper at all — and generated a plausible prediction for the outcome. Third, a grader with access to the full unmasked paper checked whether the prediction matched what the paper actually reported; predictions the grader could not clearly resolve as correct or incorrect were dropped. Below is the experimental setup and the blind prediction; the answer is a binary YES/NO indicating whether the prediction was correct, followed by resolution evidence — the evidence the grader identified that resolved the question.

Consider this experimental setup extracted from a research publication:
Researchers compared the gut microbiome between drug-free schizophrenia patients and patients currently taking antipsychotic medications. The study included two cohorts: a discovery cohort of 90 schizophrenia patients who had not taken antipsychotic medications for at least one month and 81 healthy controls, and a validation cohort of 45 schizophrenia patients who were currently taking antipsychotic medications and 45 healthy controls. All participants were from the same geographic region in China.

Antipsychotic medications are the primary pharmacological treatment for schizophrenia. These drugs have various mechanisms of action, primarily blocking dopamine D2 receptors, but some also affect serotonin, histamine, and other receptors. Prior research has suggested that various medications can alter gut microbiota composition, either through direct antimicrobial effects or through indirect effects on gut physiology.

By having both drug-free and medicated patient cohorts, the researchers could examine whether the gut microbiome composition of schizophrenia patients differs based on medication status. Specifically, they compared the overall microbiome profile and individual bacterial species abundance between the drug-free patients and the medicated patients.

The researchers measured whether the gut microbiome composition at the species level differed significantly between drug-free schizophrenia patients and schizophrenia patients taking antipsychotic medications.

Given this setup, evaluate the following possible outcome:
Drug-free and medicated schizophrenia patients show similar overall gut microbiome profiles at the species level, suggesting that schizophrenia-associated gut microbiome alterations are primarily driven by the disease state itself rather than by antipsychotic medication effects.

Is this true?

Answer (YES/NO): YES